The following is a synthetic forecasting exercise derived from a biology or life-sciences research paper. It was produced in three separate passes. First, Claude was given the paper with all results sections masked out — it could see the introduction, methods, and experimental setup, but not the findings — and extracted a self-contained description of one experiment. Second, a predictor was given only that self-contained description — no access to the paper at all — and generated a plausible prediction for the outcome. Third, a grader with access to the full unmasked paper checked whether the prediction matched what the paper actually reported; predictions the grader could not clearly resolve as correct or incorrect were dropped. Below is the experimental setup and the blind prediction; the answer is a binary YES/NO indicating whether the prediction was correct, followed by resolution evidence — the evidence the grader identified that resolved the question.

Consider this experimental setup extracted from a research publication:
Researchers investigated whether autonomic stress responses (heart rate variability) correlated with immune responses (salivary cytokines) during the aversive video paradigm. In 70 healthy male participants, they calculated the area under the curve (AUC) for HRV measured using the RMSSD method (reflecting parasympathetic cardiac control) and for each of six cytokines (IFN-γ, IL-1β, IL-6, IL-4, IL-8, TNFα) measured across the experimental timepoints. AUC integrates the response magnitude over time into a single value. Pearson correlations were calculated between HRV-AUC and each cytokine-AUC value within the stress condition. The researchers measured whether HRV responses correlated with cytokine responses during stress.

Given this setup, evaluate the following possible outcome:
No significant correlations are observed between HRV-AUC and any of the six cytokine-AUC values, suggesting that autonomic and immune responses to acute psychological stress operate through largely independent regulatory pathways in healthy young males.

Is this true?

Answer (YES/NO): YES